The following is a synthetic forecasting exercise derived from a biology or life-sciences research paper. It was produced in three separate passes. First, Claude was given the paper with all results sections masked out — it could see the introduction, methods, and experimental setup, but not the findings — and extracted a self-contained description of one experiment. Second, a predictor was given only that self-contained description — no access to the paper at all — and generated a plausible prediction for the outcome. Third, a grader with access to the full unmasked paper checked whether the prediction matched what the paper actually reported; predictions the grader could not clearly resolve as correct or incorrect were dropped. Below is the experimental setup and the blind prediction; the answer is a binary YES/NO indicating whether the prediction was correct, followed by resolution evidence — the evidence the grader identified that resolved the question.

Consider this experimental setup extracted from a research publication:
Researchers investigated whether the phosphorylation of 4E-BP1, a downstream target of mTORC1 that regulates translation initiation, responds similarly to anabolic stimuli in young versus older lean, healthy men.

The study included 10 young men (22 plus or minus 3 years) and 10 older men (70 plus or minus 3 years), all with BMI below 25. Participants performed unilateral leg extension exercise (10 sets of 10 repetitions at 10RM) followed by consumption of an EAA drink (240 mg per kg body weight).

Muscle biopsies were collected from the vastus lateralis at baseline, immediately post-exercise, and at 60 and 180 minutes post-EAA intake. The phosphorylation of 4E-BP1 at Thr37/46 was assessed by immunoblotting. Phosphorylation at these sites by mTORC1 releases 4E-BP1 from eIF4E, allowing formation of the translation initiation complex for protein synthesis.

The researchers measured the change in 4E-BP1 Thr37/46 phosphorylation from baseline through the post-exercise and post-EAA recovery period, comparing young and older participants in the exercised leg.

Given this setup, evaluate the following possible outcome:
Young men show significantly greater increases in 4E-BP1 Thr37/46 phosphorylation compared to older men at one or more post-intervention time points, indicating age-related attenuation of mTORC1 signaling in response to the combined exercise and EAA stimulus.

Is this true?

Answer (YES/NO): NO